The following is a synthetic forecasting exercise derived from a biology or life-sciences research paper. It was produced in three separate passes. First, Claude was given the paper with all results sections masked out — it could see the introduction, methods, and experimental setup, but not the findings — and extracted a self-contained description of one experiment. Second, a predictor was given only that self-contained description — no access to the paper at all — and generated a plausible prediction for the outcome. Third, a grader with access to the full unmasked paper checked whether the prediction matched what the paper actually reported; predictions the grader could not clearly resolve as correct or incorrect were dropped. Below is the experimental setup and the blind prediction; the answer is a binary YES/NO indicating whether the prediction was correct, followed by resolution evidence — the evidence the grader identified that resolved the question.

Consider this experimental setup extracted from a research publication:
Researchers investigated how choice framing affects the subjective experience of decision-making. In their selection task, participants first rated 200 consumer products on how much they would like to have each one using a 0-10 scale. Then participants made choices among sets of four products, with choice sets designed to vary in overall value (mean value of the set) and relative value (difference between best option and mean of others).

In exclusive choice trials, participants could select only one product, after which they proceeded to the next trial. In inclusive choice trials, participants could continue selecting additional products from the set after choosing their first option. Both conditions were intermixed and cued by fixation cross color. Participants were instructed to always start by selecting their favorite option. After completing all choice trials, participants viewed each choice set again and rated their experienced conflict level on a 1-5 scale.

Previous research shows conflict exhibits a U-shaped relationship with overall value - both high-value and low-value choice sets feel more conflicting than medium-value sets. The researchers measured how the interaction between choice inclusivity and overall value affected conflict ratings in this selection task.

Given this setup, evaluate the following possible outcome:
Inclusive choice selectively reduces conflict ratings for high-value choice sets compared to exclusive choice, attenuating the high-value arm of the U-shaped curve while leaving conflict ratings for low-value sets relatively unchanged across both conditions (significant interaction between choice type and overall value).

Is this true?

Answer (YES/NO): YES